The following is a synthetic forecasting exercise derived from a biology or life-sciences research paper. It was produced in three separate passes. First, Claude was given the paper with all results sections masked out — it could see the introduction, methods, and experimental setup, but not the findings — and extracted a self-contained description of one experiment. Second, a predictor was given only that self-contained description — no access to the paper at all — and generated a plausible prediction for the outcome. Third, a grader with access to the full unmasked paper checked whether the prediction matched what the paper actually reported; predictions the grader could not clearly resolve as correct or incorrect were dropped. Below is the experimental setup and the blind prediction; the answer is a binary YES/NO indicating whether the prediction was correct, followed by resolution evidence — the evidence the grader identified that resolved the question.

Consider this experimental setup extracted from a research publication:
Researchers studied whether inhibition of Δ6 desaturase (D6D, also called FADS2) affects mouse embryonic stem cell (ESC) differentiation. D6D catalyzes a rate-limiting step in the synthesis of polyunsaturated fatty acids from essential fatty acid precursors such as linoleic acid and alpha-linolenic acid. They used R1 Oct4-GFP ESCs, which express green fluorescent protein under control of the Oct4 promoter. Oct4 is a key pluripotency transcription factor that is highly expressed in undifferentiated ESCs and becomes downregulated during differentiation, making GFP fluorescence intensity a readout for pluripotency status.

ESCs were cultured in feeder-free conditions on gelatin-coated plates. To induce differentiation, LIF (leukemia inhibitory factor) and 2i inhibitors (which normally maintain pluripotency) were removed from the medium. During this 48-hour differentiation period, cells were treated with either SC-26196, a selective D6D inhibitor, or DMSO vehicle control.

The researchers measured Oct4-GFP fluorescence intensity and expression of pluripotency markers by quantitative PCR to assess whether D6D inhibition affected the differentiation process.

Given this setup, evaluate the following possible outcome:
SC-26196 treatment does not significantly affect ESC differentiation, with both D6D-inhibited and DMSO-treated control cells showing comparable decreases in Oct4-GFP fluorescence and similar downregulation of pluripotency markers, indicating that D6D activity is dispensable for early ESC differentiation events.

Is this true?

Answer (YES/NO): NO